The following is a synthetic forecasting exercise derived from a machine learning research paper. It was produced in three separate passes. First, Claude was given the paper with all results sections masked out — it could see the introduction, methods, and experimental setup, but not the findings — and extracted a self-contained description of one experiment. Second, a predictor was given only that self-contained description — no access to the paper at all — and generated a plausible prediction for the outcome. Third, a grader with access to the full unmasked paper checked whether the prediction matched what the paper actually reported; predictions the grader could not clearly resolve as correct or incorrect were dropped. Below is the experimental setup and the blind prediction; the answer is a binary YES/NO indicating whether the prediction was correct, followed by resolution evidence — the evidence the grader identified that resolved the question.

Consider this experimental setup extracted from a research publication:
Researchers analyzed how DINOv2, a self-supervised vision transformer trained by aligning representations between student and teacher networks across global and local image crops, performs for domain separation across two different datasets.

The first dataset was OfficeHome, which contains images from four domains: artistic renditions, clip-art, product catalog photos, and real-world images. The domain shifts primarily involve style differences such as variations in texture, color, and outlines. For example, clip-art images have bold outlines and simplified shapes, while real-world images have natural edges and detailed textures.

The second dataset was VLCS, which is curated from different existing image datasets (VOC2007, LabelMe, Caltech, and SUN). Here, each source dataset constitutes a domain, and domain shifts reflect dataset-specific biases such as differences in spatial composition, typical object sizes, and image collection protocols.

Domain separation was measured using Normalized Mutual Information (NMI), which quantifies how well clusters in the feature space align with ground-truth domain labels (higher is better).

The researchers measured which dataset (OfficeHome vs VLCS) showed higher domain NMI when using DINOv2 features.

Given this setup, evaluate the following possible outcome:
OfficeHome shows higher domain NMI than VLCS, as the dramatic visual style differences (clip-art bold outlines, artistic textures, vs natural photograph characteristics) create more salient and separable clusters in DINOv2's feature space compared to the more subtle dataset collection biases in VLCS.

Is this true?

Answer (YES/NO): YES